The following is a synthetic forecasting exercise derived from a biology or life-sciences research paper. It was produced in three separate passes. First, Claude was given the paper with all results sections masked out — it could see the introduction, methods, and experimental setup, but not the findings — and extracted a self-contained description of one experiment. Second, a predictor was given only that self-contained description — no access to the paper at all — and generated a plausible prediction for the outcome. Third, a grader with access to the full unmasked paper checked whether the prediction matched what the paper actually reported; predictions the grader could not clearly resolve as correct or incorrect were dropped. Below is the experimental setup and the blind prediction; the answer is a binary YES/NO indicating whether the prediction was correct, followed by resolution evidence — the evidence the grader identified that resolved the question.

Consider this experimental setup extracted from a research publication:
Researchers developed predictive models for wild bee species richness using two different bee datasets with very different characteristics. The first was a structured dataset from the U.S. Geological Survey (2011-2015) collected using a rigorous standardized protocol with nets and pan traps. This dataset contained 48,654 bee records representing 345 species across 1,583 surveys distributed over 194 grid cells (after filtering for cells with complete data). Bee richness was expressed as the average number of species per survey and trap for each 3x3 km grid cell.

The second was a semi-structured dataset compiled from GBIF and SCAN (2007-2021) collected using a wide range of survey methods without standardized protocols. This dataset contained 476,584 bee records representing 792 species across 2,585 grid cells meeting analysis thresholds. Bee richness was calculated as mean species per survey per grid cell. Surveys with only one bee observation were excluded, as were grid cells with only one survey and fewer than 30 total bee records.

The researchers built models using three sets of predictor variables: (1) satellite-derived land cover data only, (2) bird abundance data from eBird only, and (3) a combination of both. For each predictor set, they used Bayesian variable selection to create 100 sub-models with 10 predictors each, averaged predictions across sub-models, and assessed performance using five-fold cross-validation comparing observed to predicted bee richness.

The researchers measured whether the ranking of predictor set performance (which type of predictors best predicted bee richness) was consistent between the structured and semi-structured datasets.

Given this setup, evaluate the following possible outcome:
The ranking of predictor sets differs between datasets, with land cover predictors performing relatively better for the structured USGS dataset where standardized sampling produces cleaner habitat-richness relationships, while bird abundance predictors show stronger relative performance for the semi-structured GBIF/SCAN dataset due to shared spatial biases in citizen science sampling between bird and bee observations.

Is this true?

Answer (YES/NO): NO